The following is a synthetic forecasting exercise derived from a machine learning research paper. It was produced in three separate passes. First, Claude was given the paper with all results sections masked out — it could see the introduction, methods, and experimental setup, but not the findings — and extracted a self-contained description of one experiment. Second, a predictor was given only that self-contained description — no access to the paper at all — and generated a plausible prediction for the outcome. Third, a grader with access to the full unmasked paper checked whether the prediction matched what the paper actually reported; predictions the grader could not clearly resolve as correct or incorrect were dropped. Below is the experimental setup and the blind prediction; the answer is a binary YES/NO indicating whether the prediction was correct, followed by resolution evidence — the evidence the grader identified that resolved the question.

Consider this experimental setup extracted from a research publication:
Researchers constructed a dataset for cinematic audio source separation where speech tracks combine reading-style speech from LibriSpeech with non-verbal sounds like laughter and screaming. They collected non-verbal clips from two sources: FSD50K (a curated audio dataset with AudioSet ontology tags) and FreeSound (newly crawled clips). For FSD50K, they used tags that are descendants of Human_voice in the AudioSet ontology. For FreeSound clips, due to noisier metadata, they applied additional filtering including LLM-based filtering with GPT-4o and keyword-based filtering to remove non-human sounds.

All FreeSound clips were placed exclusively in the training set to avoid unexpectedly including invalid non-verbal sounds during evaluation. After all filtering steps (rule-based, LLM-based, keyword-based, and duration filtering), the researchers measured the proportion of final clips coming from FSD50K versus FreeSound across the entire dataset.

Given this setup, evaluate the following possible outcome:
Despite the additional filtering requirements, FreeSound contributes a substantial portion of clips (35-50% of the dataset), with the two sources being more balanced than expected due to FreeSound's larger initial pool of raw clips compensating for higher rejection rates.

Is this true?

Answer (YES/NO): NO